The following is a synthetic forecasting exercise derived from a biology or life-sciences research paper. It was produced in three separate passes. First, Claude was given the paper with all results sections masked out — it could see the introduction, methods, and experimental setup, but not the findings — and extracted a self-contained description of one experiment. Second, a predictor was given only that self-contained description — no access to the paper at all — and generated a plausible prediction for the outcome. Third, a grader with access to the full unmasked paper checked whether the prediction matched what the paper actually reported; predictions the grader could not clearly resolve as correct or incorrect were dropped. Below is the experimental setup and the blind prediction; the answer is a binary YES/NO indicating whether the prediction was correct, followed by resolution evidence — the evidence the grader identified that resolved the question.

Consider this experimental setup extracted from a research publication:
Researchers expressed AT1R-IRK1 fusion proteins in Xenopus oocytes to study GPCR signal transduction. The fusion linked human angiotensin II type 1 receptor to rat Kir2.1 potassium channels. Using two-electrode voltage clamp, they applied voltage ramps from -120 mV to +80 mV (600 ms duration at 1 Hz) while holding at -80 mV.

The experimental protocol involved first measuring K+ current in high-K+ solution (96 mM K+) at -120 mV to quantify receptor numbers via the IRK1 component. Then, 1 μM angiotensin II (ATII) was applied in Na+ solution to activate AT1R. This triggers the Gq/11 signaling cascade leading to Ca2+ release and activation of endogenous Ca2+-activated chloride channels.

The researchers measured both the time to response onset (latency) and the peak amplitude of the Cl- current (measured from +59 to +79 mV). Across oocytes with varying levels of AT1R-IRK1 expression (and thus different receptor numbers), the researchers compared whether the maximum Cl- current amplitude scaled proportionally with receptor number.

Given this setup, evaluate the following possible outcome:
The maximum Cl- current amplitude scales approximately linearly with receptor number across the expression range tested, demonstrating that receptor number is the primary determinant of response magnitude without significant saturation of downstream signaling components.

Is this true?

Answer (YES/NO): NO